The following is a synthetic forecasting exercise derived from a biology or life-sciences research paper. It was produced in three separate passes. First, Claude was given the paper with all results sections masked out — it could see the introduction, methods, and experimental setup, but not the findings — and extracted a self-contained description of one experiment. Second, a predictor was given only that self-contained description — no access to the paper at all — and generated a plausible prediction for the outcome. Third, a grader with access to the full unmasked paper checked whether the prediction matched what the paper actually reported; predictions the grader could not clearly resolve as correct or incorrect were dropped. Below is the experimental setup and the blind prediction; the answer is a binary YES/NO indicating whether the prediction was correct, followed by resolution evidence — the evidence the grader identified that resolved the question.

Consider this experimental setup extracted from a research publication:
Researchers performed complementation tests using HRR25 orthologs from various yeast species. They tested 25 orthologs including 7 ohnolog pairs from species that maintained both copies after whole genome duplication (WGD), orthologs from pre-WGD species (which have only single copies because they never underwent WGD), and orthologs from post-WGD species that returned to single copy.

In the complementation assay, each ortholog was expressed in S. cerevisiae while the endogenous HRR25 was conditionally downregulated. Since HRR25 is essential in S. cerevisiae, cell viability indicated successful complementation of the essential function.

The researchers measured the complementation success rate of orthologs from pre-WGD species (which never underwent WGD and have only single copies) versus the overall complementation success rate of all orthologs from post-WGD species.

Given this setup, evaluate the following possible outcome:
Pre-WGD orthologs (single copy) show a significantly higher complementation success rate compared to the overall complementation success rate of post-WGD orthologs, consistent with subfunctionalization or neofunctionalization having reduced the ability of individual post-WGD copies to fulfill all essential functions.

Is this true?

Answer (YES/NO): NO